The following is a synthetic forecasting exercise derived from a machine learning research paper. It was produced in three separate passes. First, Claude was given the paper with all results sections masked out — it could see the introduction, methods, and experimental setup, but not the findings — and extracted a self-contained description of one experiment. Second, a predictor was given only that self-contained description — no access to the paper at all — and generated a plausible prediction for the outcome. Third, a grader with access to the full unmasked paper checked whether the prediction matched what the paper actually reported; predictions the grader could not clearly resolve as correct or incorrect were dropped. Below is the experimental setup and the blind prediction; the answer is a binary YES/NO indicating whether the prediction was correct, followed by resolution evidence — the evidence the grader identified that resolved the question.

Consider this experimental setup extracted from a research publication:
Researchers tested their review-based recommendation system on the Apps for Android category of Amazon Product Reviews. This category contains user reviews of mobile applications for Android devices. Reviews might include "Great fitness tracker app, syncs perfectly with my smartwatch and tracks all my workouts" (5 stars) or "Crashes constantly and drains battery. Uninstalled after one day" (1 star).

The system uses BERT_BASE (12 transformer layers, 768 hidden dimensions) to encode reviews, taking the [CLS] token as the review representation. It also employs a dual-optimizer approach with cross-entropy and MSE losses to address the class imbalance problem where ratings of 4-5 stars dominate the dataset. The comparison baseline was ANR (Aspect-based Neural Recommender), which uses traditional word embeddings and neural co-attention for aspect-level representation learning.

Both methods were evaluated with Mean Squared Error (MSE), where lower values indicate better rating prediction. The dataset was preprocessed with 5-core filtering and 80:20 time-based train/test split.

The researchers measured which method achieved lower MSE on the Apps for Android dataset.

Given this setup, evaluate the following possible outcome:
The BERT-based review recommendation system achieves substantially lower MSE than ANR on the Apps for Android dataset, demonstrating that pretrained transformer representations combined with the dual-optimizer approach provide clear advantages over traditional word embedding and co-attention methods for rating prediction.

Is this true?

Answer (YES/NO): NO